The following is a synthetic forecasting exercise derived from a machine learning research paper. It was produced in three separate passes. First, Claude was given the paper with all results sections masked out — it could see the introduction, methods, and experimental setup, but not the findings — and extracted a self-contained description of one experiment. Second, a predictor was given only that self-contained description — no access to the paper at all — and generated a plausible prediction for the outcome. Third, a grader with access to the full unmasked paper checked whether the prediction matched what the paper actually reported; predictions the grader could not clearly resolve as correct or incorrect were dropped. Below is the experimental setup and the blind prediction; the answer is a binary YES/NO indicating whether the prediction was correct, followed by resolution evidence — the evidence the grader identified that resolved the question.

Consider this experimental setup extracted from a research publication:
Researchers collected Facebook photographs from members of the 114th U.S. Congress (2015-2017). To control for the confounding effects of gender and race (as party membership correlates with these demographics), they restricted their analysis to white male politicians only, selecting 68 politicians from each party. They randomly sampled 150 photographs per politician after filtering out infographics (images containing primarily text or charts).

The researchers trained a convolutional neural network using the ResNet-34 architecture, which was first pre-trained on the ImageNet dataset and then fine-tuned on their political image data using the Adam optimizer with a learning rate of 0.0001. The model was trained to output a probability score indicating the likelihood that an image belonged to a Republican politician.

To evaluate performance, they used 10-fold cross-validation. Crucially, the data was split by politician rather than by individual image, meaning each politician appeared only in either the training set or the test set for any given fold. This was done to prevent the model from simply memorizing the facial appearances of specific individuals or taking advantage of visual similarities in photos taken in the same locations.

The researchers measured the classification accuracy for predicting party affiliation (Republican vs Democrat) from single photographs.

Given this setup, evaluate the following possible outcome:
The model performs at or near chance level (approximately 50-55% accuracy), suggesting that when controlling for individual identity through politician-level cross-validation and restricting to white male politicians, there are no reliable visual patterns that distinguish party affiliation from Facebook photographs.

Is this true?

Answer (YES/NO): NO